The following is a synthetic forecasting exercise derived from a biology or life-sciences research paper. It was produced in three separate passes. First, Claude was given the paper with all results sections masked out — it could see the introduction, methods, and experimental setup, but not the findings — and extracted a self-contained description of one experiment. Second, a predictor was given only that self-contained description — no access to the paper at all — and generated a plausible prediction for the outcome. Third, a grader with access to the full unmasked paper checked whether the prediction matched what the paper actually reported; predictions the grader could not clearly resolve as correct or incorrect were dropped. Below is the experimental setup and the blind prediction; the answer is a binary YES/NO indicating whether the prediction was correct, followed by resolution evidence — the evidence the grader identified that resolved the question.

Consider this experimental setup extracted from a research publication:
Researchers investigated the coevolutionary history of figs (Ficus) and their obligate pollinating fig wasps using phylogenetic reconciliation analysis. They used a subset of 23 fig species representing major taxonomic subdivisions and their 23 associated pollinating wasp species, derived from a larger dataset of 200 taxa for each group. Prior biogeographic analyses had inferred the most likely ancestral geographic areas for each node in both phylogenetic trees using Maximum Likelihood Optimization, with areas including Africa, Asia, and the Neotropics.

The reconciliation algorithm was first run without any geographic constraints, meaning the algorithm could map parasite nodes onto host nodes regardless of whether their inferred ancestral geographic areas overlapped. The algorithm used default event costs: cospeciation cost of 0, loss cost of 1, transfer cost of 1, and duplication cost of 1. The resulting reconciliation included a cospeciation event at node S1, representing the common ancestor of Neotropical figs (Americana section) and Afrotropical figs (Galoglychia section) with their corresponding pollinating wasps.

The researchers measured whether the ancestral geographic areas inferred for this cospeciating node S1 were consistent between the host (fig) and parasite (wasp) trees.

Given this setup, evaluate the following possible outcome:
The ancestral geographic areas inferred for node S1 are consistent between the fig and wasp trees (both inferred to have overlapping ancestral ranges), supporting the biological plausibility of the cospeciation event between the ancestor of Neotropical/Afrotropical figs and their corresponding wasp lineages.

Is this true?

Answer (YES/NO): NO